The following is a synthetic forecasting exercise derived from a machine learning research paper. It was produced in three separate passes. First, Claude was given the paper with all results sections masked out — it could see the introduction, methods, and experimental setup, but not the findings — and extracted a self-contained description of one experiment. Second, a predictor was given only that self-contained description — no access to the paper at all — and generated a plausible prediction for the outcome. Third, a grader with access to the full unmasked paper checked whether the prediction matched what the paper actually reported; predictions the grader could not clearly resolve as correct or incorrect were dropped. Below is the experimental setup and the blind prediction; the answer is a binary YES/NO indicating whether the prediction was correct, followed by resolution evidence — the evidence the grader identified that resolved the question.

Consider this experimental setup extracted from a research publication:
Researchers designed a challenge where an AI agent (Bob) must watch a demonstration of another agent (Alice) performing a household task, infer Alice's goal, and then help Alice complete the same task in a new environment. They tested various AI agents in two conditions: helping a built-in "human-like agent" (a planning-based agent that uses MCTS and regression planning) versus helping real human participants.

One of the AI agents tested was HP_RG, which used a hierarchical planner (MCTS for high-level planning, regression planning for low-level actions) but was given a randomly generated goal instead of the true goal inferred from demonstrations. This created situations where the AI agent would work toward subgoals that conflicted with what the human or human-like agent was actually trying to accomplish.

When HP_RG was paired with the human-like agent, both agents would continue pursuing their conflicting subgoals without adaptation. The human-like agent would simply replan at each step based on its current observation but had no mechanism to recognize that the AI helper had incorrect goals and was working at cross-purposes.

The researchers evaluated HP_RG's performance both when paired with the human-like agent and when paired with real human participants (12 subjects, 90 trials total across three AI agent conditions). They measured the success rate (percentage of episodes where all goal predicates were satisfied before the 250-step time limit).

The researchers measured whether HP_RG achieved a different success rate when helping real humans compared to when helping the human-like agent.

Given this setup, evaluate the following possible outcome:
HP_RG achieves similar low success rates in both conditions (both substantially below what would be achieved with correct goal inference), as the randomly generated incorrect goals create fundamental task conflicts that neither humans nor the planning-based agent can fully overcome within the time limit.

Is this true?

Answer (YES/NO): NO